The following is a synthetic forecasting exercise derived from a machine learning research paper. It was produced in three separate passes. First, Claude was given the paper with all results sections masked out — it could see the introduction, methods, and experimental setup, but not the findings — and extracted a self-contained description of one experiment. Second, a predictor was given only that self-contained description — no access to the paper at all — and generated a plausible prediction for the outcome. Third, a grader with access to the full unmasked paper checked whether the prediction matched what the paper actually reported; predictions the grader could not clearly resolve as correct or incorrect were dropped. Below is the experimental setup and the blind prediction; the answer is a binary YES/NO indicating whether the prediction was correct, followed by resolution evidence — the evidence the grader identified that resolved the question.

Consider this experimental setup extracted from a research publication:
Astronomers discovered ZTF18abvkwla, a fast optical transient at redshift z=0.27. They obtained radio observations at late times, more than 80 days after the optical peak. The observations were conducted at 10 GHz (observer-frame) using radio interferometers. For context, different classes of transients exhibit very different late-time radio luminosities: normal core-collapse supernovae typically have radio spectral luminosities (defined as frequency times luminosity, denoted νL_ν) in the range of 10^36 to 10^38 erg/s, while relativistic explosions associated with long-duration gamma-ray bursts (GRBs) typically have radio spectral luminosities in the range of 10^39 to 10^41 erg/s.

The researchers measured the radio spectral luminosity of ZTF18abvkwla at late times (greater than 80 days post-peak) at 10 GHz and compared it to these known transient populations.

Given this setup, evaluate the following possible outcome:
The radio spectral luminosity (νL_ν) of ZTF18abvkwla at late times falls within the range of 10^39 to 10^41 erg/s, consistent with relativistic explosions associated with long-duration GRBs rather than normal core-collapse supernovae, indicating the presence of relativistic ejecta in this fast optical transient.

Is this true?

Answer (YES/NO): YES